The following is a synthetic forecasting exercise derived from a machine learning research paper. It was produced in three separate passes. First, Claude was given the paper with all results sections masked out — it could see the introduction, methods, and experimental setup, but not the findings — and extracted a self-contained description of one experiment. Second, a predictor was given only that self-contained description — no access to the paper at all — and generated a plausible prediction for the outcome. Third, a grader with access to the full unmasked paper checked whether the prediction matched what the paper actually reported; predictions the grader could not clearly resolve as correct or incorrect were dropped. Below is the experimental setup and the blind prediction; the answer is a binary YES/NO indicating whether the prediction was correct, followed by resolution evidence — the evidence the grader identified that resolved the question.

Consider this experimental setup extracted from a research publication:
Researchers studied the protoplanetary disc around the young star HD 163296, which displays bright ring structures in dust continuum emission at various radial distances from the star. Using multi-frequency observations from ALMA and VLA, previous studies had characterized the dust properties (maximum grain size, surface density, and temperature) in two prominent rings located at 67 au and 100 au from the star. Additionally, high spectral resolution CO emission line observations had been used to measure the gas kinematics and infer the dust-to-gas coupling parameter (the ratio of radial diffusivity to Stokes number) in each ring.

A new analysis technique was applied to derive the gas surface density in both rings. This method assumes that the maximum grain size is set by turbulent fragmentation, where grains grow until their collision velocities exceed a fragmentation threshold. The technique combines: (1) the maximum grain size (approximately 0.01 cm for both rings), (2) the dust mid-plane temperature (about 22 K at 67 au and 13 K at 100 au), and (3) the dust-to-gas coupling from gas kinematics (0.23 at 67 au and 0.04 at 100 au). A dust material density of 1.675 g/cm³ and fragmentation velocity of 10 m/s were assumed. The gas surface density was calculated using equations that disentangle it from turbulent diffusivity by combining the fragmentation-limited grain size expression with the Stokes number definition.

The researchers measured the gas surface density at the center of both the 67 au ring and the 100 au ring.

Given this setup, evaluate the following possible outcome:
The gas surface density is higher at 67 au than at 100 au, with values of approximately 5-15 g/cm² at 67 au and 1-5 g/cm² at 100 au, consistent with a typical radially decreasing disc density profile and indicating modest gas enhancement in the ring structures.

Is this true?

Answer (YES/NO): NO